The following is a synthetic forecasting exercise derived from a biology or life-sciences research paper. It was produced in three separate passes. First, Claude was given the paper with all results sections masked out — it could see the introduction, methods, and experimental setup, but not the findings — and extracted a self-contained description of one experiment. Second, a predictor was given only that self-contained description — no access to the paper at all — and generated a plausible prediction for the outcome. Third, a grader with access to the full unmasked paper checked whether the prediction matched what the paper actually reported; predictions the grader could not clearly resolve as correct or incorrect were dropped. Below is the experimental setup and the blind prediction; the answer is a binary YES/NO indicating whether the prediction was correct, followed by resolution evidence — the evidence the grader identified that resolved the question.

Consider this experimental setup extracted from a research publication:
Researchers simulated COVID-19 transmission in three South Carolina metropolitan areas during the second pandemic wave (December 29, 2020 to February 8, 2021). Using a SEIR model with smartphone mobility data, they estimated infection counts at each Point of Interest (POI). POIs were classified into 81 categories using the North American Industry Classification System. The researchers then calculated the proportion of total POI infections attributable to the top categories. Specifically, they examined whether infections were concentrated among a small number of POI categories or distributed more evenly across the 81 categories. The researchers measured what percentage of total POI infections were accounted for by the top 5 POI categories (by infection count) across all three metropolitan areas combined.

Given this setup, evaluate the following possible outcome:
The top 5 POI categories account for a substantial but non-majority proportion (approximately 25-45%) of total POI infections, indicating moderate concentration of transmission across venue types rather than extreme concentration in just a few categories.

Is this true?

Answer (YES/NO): NO